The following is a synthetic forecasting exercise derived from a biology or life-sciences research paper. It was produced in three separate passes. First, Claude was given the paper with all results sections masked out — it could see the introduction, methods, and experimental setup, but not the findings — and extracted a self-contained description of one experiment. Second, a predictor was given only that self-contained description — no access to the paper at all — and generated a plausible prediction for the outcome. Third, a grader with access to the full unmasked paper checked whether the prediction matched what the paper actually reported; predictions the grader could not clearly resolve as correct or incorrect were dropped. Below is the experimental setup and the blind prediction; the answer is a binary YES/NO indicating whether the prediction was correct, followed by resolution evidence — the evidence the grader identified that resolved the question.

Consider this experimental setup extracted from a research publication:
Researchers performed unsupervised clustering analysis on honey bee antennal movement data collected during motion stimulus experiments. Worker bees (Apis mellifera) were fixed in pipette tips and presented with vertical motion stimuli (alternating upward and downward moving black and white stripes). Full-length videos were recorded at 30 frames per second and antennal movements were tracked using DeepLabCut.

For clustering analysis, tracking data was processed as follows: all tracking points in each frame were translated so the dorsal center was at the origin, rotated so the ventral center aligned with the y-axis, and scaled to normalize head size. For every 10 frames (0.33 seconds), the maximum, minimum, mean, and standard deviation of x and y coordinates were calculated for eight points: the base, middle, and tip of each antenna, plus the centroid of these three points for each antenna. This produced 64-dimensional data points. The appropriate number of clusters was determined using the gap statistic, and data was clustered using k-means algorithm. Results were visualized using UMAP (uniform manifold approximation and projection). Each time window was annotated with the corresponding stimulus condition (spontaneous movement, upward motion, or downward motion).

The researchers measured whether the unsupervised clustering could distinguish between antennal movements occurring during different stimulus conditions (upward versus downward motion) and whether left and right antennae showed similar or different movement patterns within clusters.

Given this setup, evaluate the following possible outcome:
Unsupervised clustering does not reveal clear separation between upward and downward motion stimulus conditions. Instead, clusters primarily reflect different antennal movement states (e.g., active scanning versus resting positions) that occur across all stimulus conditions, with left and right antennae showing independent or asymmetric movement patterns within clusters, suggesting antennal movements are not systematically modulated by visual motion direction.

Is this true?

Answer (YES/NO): NO